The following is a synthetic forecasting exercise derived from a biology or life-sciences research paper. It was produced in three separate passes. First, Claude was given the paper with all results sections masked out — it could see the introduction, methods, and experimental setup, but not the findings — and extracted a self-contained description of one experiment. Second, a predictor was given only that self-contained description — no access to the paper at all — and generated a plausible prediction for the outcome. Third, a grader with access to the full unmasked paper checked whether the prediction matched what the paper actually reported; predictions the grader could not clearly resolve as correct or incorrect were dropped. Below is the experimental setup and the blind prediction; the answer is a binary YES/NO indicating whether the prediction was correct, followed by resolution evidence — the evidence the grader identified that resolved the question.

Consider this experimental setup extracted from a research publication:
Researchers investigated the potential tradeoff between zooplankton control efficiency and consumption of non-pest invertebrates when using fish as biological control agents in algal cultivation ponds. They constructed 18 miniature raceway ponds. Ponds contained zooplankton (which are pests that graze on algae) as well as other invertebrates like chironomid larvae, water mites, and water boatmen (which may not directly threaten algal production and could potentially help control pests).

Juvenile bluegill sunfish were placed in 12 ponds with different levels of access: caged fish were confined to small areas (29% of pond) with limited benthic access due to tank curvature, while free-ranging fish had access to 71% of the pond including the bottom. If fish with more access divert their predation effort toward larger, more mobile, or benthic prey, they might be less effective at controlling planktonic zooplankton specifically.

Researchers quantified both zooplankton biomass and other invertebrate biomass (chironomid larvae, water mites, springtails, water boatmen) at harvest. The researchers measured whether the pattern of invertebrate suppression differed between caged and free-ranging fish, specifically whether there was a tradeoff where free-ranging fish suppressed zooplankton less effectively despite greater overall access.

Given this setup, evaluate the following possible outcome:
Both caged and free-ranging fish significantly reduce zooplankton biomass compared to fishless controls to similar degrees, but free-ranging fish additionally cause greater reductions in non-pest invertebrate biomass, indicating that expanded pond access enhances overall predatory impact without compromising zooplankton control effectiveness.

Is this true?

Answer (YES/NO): NO